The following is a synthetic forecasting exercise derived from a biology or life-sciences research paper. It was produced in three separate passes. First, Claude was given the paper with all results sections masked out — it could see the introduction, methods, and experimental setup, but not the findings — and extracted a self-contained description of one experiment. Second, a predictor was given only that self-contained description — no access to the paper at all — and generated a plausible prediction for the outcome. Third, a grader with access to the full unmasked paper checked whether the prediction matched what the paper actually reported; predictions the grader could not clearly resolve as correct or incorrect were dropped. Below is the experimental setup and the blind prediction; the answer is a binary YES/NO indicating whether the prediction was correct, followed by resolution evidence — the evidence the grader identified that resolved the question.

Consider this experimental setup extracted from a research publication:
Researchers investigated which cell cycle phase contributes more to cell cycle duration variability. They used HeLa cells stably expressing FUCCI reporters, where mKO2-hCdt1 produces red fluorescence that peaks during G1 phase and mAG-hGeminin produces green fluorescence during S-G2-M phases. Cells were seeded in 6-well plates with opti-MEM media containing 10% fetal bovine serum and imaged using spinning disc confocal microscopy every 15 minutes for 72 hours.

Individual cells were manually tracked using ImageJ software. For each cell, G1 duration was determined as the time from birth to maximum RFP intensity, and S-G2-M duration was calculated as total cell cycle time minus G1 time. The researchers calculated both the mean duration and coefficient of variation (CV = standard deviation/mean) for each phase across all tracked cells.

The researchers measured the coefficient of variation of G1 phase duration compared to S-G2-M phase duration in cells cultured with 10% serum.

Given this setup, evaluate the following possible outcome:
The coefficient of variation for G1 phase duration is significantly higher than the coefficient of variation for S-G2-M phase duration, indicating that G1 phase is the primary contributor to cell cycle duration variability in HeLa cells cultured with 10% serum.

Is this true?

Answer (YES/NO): NO